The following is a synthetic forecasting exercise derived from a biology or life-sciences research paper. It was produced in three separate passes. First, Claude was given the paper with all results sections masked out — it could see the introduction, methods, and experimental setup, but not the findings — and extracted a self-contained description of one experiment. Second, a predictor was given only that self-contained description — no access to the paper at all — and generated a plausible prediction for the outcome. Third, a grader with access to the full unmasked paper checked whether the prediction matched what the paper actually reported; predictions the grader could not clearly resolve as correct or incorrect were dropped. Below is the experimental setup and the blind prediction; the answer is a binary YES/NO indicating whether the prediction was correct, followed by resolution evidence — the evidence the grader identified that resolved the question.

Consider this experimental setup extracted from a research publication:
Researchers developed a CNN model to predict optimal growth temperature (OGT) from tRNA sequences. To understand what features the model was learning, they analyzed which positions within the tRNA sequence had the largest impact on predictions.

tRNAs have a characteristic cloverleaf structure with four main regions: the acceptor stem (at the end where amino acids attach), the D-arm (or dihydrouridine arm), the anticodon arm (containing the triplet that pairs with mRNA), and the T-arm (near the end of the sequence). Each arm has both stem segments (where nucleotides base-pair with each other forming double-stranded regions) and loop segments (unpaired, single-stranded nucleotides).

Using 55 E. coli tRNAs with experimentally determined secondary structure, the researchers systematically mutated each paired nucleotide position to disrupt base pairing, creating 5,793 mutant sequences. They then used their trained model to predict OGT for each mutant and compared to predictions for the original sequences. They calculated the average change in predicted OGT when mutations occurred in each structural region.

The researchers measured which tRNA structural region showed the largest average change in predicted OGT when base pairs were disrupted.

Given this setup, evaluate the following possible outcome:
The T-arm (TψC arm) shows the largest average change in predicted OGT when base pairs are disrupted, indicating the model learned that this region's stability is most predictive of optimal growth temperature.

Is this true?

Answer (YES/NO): NO